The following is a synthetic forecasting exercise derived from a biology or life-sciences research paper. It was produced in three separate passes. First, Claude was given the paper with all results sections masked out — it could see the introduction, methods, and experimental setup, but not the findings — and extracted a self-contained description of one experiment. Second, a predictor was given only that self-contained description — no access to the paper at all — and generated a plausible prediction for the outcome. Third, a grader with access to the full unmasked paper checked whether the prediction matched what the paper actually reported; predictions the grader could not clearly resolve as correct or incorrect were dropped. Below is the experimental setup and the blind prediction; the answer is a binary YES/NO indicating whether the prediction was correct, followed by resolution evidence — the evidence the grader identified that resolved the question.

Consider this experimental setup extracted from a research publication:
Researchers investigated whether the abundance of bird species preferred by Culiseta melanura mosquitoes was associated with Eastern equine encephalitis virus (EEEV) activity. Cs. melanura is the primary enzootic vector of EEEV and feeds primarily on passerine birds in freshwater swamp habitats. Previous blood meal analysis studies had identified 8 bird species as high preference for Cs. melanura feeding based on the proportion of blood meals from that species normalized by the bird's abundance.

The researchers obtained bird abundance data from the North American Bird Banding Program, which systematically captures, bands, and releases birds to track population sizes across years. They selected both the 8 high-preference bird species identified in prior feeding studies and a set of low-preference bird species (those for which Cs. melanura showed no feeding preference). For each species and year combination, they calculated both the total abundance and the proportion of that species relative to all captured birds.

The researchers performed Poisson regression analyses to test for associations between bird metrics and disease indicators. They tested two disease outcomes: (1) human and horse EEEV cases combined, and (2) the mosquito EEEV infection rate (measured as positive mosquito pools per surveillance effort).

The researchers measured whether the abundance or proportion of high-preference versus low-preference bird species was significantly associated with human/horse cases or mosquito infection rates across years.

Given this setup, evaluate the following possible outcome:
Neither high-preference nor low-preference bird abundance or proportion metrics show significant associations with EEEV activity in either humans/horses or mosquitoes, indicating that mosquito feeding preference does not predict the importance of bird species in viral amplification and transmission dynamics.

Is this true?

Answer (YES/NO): NO